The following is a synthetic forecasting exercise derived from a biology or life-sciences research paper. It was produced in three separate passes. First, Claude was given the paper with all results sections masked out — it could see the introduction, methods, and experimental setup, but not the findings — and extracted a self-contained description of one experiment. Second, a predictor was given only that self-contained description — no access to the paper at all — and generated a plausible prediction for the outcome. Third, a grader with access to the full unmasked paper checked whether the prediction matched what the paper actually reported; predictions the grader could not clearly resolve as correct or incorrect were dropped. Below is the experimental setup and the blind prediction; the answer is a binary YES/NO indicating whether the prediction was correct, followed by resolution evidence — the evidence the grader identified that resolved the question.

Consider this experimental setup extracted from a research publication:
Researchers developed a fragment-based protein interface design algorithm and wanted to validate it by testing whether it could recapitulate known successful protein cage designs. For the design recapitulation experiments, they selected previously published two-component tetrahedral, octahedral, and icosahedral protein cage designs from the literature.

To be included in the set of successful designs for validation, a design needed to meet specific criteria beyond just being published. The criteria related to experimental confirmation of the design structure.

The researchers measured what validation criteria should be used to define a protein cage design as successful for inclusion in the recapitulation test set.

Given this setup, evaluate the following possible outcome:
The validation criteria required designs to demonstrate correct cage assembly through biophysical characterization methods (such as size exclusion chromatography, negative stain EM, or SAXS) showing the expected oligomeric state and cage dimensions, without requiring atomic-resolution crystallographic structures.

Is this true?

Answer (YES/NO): NO